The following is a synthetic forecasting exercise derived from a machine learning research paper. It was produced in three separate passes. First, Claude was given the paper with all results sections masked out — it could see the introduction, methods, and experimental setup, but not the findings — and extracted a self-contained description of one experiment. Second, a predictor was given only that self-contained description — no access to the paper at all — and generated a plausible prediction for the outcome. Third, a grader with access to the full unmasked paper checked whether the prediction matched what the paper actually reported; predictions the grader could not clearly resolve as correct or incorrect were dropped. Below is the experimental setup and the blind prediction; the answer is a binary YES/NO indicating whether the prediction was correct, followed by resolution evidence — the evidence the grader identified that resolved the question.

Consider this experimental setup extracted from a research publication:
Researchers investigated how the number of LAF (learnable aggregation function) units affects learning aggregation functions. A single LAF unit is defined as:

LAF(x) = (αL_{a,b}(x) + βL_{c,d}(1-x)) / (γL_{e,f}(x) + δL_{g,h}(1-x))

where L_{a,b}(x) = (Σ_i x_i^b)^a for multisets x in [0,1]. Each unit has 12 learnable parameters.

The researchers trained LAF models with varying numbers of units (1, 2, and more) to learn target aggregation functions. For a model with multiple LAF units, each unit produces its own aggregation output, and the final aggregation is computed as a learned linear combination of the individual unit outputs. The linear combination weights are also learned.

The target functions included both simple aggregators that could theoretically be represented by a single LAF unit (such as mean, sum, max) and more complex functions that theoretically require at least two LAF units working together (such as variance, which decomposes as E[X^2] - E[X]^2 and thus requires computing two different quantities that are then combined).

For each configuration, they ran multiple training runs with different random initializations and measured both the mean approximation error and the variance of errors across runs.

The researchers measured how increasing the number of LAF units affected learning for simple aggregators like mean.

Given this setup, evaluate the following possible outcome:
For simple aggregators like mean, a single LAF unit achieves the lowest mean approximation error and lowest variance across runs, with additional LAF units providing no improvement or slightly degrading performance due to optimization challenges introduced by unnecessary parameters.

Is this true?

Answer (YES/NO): NO